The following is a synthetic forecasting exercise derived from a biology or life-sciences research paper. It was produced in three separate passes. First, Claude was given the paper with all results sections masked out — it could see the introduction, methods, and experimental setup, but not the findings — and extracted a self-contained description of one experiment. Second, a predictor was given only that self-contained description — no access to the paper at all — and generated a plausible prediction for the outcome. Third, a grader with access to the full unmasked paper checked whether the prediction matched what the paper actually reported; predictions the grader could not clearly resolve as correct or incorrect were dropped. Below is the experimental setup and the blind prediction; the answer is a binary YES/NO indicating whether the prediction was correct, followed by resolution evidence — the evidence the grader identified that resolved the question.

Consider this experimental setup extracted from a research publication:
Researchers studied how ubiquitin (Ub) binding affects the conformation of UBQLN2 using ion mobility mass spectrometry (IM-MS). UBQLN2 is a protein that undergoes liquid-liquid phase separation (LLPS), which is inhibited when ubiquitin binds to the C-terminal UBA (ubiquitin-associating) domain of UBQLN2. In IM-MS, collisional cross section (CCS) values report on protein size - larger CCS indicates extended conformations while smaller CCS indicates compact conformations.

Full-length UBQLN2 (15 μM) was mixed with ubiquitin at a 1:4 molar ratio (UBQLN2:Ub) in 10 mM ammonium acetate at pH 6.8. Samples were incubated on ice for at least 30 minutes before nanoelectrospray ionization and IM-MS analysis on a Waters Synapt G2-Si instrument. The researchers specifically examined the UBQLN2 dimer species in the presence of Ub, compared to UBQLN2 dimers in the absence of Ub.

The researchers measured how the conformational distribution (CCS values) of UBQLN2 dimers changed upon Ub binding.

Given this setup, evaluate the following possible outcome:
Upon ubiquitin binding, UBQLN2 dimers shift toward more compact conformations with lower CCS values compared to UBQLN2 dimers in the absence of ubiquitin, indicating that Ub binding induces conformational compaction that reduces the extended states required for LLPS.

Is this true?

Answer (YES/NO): YES